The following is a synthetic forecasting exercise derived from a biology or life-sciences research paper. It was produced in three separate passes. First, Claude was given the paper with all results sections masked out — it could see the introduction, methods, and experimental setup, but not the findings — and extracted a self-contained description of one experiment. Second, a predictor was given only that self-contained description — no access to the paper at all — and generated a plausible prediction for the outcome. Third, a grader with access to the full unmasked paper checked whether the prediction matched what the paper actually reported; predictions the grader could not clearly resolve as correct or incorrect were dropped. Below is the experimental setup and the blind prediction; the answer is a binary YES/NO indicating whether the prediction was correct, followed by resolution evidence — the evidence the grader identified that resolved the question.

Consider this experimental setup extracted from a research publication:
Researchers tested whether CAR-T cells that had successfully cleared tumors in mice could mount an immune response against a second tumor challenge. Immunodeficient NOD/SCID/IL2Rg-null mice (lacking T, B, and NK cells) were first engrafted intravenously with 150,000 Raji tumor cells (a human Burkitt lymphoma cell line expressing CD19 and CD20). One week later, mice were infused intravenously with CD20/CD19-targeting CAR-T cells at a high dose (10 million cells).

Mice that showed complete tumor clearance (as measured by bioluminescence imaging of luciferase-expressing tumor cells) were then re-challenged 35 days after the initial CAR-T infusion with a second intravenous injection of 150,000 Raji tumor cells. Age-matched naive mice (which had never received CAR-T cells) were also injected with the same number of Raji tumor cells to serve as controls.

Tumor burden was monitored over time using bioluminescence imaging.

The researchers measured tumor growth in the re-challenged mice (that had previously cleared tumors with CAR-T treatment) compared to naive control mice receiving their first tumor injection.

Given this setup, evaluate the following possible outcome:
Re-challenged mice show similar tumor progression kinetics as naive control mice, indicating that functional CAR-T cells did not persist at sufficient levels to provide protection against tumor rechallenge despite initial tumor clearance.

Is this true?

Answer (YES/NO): NO